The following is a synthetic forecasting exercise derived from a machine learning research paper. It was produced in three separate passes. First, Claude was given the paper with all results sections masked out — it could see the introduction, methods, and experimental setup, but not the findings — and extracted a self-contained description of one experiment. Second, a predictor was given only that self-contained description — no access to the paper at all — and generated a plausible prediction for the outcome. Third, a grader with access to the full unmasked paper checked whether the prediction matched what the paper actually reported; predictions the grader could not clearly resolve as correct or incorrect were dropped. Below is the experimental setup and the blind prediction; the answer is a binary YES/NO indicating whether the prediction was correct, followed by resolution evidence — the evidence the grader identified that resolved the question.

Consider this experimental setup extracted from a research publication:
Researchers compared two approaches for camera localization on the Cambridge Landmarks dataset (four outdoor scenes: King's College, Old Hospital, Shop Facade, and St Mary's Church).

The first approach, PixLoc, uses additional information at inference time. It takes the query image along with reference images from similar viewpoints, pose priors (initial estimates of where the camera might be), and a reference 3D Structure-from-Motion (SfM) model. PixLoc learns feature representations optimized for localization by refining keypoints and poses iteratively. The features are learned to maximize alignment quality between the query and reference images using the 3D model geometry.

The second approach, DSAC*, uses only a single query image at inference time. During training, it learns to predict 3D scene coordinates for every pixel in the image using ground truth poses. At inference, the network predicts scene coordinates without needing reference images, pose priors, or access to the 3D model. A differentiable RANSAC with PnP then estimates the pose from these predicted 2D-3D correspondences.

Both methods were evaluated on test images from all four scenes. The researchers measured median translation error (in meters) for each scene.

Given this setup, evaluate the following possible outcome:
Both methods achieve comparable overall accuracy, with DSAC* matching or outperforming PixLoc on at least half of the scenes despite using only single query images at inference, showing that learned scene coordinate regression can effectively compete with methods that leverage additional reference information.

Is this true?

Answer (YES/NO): NO